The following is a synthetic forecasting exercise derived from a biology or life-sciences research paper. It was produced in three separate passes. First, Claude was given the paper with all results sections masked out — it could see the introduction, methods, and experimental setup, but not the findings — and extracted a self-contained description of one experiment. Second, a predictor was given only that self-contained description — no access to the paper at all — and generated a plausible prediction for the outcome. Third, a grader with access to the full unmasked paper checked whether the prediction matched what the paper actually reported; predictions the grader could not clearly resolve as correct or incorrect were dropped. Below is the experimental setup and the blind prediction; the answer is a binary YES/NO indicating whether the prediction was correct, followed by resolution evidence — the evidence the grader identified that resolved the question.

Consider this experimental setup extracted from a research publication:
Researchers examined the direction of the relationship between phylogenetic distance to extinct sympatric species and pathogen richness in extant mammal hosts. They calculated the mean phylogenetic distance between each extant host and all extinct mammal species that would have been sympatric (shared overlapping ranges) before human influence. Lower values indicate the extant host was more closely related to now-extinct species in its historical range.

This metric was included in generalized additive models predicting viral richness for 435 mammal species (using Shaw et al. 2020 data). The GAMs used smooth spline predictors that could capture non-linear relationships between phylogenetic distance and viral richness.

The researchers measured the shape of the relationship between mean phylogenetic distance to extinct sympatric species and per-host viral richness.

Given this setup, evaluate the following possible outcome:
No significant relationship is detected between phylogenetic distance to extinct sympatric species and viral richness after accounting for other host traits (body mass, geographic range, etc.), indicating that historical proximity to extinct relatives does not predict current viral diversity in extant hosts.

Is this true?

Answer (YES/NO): NO